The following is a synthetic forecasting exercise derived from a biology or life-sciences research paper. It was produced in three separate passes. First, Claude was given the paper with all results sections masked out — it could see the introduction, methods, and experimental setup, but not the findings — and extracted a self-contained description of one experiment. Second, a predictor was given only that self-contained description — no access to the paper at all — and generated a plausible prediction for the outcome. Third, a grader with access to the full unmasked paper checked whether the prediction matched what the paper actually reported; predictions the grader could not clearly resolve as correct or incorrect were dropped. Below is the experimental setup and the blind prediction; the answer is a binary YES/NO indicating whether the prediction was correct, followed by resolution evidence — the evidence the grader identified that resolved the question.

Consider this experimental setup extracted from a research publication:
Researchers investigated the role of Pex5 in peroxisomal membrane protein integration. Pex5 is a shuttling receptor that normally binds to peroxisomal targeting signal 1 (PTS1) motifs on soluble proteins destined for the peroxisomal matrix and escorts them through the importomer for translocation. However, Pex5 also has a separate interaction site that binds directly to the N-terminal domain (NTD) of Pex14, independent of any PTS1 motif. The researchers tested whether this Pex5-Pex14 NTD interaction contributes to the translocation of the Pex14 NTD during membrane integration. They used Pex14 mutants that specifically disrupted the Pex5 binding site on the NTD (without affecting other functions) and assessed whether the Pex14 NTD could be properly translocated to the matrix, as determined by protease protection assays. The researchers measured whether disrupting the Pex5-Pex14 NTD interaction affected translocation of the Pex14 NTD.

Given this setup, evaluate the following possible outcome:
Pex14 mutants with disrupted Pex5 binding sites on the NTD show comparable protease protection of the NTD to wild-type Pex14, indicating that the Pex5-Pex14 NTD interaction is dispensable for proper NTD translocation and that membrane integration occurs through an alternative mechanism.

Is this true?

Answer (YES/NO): NO